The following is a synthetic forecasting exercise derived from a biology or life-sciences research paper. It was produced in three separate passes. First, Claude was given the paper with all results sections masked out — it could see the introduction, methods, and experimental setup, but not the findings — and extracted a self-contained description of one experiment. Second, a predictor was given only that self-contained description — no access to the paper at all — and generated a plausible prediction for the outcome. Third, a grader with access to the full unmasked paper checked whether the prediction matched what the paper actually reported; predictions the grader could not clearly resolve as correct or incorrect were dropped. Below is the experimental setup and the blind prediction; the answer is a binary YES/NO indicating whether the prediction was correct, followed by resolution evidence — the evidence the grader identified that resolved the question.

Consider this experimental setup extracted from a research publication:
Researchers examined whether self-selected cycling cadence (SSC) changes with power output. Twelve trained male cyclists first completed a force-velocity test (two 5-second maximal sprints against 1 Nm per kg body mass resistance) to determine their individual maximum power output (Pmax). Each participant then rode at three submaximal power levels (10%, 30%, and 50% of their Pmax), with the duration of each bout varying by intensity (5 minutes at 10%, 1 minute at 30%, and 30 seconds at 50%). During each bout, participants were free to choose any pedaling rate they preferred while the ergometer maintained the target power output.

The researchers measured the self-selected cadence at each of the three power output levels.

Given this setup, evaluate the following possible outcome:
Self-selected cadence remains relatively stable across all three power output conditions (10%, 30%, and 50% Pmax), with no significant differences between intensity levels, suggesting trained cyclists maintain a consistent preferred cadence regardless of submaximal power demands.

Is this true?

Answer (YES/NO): NO